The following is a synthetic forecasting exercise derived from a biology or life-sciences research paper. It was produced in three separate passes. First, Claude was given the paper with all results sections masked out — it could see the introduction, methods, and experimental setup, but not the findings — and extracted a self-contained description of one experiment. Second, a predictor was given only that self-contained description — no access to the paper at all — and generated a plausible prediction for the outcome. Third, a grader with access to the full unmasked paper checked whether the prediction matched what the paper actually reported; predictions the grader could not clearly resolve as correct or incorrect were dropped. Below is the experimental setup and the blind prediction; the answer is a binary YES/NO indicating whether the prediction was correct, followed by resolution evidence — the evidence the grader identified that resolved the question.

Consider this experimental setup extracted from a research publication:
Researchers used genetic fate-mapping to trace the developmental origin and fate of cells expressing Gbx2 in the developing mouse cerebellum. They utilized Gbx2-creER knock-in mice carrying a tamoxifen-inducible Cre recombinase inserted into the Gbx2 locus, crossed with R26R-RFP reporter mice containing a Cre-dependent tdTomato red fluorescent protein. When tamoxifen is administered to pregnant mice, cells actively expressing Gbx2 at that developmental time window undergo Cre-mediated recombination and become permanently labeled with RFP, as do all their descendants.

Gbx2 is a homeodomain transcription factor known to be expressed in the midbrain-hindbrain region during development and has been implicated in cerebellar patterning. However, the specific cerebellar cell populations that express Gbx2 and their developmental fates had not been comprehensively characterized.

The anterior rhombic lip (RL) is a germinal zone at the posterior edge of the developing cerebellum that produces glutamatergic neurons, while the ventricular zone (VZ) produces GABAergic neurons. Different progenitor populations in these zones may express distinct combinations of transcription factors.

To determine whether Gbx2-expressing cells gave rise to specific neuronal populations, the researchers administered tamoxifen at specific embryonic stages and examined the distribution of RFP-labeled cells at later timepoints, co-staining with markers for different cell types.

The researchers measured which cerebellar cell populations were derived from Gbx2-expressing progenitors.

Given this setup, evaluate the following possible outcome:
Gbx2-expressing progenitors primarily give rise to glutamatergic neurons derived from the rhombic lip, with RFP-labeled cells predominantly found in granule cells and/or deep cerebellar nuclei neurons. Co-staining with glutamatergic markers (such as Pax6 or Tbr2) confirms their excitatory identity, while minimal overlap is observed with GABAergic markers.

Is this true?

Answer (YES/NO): NO